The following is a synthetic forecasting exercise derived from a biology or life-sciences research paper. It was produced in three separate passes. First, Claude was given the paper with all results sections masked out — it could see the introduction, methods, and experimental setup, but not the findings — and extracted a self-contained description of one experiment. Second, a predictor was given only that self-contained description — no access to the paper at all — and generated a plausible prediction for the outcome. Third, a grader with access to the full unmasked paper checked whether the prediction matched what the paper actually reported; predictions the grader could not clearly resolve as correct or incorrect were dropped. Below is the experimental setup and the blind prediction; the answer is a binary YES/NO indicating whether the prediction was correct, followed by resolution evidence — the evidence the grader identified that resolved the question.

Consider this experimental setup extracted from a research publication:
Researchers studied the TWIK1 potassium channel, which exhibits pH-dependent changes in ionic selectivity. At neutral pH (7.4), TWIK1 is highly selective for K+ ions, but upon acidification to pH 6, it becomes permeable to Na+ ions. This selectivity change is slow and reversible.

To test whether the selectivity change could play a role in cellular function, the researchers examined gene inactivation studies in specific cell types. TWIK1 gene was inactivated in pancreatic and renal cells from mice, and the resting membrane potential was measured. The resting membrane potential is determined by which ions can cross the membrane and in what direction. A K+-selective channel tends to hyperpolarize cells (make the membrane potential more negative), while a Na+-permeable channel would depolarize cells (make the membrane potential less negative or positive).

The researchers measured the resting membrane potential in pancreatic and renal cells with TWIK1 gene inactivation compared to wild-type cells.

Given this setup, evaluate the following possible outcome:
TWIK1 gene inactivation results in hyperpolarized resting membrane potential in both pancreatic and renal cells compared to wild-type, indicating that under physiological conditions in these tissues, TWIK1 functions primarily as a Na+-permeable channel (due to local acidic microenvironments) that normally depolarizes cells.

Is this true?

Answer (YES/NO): YES